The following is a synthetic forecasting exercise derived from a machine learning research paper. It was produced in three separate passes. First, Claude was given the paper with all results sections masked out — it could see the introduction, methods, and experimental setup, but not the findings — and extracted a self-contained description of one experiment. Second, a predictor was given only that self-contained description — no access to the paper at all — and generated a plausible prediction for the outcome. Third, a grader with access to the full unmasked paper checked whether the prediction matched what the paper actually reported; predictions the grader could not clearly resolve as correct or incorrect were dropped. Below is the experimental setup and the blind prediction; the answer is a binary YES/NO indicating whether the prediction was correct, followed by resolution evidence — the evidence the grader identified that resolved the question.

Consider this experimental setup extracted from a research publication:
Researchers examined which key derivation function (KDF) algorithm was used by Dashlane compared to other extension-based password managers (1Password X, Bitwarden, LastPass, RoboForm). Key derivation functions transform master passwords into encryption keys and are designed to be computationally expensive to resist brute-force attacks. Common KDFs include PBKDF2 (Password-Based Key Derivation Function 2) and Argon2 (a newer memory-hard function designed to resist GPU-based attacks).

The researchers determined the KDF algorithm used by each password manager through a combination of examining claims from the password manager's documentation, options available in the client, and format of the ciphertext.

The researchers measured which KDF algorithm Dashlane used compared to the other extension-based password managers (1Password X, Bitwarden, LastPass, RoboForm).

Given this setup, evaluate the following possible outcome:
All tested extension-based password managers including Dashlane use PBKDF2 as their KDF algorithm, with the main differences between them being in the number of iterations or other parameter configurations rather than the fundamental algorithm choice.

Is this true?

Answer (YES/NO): NO